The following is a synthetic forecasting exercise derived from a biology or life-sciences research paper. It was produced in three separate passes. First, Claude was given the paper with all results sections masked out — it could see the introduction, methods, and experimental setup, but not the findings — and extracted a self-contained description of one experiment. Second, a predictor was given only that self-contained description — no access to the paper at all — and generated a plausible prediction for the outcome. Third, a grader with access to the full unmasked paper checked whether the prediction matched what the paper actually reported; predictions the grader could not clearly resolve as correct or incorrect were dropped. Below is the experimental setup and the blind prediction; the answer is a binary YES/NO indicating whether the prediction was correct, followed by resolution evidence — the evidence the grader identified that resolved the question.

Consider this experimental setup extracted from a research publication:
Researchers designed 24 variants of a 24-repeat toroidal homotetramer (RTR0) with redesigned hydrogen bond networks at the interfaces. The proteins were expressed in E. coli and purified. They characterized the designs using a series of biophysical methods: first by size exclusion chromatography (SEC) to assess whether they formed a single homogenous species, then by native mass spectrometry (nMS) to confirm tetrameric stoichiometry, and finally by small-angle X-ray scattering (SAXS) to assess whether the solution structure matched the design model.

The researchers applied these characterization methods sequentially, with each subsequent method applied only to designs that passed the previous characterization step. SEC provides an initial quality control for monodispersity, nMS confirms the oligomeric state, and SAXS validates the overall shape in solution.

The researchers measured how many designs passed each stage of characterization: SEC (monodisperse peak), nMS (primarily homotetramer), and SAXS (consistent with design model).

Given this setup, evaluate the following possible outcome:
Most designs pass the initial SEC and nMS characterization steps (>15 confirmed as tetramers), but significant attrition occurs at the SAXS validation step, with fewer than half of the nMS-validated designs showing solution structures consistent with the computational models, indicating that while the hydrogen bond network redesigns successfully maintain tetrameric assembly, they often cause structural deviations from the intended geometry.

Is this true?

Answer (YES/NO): NO